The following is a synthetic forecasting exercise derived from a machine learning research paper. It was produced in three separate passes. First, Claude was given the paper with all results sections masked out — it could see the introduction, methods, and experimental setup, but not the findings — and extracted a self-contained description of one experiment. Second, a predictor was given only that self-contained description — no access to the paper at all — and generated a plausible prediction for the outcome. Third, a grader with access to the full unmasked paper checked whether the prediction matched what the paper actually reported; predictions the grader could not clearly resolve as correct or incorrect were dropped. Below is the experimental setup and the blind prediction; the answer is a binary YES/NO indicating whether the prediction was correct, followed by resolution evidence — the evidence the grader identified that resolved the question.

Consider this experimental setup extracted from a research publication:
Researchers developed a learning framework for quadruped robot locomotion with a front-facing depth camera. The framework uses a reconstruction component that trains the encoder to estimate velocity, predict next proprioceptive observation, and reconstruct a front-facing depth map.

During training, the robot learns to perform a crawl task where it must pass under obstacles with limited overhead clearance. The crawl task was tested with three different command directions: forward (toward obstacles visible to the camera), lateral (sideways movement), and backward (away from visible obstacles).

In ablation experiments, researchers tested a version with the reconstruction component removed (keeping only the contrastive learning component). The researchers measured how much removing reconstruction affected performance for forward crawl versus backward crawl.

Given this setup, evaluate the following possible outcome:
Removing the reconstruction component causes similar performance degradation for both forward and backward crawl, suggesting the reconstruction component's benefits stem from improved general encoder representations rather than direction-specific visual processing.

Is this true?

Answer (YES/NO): NO